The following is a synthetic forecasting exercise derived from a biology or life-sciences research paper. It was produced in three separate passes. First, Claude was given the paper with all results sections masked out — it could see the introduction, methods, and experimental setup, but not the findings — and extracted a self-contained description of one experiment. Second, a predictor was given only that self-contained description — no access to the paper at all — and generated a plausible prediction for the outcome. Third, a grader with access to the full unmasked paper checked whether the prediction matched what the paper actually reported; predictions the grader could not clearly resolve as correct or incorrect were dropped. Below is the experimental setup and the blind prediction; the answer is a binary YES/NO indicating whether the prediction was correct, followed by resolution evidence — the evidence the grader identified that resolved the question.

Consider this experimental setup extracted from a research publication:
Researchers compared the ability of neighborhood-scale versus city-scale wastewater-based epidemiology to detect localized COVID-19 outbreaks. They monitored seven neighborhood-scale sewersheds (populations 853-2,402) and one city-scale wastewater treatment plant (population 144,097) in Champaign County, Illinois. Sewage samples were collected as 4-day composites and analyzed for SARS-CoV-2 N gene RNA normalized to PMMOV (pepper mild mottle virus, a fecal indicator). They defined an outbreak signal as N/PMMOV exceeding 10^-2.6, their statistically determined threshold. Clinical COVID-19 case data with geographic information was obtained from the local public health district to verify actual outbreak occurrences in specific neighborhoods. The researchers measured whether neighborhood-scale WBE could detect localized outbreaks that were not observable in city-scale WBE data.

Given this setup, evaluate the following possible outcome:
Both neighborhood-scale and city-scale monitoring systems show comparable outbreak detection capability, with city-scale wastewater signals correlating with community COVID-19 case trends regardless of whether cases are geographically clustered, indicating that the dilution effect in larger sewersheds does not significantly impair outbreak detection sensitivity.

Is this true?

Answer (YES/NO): NO